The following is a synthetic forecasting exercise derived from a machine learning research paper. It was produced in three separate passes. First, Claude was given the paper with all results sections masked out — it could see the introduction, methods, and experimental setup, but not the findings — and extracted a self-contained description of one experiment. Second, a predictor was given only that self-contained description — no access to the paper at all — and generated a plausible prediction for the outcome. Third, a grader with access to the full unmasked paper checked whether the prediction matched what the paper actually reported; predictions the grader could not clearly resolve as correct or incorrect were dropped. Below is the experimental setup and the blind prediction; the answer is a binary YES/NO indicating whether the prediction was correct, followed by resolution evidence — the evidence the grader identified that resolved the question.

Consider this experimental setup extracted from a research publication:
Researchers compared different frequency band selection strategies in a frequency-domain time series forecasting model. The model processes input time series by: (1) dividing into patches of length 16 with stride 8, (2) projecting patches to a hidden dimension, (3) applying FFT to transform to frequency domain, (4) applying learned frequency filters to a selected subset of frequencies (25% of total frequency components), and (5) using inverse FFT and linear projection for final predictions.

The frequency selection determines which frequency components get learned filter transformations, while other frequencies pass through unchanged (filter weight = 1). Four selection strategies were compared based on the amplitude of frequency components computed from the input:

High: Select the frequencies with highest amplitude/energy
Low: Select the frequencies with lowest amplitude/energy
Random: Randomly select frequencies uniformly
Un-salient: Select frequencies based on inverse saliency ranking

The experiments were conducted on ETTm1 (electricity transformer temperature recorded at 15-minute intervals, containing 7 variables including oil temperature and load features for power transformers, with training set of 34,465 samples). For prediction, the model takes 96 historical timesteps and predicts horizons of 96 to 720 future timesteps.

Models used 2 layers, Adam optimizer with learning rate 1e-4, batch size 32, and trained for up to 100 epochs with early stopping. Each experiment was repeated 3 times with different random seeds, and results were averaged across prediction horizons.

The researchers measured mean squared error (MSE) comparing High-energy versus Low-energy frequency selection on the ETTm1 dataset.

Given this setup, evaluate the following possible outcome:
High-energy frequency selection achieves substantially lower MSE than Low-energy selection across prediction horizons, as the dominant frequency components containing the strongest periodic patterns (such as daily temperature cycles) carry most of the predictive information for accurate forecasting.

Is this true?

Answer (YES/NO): NO